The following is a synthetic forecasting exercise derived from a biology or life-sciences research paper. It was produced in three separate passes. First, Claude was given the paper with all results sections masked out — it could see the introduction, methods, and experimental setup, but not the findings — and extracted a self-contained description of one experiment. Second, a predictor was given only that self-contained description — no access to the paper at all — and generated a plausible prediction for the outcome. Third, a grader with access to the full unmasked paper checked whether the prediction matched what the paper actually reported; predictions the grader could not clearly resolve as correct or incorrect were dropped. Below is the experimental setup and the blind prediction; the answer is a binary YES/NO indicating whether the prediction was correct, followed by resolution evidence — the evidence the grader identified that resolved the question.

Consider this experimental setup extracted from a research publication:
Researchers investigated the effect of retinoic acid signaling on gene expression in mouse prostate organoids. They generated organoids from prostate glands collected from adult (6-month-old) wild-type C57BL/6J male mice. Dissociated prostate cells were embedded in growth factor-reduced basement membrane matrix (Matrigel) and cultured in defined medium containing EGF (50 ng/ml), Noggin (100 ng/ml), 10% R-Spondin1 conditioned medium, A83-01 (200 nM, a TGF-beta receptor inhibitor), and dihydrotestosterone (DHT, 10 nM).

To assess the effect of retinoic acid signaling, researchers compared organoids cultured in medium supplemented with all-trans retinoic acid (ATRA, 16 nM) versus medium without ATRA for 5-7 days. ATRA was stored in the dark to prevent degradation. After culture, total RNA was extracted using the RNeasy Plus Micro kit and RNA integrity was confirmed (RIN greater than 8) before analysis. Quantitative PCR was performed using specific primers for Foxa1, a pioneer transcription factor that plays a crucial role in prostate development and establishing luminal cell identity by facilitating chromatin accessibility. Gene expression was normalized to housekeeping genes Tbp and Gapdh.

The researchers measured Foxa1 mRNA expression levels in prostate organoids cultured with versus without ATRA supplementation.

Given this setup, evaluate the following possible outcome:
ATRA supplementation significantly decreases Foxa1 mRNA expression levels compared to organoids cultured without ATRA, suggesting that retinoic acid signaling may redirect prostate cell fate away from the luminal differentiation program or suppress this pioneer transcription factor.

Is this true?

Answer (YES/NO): NO